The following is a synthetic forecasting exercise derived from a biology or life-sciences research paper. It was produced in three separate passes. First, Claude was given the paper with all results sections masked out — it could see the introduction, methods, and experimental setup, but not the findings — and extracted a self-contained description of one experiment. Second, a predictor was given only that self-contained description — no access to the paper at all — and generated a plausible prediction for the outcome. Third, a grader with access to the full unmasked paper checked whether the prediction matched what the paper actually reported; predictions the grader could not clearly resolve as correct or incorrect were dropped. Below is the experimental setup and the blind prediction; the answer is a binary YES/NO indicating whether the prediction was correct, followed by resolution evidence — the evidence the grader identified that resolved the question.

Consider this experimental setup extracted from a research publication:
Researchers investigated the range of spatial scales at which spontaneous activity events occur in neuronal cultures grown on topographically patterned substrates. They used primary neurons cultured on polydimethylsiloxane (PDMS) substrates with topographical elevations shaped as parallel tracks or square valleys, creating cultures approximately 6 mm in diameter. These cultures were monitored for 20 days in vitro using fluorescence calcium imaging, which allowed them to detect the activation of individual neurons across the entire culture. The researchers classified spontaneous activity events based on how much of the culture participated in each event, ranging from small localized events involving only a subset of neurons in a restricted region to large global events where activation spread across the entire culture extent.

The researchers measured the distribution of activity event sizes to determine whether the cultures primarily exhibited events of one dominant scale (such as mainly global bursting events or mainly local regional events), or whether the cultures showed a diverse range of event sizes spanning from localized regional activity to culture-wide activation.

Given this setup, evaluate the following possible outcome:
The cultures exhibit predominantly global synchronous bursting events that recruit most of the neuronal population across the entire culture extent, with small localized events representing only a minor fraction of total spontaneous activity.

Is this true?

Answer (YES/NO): NO